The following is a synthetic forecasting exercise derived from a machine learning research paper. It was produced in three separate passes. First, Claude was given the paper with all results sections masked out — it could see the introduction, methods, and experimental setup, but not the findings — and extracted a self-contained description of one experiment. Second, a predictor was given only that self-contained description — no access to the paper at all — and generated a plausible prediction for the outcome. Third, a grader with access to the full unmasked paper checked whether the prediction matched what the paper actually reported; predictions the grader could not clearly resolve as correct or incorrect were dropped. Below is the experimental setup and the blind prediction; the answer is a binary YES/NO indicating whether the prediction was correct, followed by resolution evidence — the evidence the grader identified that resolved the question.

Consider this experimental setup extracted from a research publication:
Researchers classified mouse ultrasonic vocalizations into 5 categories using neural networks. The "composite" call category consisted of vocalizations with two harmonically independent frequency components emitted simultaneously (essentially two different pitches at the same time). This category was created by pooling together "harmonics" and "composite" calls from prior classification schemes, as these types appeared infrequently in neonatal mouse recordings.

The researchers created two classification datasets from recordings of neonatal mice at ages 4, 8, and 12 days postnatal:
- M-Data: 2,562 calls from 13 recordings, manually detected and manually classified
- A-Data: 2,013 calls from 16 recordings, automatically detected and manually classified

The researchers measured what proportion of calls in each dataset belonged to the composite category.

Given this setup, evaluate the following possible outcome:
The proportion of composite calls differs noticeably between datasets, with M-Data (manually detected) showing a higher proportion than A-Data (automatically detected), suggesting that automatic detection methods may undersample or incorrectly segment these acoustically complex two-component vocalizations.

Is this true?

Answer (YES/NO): NO